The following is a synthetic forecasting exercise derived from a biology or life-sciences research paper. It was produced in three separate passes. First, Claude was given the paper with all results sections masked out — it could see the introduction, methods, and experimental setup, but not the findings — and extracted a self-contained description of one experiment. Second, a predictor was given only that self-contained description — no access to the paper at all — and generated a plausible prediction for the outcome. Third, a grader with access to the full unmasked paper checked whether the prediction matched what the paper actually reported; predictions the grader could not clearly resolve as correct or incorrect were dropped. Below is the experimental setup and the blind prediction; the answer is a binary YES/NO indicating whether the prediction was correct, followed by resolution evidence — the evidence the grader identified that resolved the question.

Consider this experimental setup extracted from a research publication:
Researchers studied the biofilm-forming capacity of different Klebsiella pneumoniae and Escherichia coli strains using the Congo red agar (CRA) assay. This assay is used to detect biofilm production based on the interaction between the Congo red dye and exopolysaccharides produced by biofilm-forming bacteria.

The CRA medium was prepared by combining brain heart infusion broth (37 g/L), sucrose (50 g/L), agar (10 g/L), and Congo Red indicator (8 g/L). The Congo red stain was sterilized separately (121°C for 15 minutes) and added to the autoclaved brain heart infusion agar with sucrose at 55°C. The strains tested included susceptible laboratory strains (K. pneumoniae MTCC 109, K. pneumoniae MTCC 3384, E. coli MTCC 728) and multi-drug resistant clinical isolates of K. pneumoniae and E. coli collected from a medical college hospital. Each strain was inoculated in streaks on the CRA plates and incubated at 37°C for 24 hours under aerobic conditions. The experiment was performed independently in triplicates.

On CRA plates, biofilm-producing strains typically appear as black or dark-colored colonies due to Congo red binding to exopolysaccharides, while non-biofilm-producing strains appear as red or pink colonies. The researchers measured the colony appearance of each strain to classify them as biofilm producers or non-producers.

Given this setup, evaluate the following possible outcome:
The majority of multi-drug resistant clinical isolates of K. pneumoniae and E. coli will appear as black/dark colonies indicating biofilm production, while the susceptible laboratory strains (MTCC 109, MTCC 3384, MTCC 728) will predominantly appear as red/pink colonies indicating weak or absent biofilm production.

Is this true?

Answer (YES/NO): NO